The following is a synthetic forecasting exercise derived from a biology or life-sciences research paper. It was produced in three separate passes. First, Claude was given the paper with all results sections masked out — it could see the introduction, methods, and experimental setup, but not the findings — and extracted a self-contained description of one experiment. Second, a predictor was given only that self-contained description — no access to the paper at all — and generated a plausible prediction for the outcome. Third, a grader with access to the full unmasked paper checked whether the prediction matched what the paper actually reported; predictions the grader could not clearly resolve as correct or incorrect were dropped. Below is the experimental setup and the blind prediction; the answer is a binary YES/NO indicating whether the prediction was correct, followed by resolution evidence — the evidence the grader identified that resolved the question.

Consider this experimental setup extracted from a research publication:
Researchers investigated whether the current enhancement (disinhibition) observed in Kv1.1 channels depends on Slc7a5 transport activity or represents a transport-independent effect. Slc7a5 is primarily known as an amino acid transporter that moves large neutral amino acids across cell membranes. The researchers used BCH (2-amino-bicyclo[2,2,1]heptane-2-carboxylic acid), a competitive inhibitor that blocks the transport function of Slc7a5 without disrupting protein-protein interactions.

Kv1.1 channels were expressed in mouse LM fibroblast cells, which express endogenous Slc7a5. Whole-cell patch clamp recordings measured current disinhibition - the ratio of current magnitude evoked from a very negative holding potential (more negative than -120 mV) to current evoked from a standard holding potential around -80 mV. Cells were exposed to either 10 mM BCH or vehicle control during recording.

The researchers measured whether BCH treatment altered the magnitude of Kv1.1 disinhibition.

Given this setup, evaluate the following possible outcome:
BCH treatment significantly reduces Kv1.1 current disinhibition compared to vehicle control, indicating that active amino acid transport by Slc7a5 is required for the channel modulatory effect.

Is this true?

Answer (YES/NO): NO